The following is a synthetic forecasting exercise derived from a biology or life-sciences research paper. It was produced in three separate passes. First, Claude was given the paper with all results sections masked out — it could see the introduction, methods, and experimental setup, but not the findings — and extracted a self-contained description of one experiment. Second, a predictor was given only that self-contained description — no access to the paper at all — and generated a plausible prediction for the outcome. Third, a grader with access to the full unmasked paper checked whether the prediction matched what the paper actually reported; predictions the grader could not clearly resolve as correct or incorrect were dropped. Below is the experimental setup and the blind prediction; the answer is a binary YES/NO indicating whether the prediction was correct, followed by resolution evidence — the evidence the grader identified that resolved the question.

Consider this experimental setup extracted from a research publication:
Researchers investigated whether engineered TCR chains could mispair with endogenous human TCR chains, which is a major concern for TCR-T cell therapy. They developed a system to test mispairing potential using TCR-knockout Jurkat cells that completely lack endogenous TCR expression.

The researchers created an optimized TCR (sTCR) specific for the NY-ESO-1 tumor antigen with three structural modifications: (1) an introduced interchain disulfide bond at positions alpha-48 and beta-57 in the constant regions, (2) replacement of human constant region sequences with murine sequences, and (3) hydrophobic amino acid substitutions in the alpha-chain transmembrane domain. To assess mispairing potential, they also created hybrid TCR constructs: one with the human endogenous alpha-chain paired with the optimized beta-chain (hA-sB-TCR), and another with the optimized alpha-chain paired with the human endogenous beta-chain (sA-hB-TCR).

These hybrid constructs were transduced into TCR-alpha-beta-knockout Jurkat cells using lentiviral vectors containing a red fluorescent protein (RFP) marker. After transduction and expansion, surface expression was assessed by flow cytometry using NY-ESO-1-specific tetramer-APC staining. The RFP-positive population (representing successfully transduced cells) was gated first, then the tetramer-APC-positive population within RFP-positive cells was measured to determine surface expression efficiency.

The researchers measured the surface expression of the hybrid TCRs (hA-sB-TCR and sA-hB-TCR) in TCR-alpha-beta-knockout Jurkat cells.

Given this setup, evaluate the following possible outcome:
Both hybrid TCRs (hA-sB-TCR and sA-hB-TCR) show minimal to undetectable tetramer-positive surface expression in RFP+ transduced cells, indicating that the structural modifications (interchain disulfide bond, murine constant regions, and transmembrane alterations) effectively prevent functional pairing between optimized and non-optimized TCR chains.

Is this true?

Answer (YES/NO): NO